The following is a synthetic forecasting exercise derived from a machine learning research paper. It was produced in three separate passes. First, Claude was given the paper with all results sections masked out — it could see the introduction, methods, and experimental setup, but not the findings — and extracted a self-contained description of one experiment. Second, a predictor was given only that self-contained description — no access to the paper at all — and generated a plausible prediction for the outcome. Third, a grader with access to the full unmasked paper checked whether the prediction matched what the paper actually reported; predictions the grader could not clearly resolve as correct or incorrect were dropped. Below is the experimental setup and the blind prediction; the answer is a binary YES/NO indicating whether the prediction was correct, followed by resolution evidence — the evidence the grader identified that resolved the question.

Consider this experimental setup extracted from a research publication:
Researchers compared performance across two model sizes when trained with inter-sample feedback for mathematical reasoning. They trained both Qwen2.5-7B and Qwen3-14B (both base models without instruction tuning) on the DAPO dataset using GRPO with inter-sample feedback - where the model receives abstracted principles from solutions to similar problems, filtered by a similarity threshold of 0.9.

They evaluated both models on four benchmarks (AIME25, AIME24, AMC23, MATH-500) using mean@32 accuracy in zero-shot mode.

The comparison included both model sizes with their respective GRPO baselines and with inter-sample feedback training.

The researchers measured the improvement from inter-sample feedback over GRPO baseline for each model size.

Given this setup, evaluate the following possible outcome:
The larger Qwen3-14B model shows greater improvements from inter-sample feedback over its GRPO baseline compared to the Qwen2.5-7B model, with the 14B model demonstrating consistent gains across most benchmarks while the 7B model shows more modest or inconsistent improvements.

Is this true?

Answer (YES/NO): NO